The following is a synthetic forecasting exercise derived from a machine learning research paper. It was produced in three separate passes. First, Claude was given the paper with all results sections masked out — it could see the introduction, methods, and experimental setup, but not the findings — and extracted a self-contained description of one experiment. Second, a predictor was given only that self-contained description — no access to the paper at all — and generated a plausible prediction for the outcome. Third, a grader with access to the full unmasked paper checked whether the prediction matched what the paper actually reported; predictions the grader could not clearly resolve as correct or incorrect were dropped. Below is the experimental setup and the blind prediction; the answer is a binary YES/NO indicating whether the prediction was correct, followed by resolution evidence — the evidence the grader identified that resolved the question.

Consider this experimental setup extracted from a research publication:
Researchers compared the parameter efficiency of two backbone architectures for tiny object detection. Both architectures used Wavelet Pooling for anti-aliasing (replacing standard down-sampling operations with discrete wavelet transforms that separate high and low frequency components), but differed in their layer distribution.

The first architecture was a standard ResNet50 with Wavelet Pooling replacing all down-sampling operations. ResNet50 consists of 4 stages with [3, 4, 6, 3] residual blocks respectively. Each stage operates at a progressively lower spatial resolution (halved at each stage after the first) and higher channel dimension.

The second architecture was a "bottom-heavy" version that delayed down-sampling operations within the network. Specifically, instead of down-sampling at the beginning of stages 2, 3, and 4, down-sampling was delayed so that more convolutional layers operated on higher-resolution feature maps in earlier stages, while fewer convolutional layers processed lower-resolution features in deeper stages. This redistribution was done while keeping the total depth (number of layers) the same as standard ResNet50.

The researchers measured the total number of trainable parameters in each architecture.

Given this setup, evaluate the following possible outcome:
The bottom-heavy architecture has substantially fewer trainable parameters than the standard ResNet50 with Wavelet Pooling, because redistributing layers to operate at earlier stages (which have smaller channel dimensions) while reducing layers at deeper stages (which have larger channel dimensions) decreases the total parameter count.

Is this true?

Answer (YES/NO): YES